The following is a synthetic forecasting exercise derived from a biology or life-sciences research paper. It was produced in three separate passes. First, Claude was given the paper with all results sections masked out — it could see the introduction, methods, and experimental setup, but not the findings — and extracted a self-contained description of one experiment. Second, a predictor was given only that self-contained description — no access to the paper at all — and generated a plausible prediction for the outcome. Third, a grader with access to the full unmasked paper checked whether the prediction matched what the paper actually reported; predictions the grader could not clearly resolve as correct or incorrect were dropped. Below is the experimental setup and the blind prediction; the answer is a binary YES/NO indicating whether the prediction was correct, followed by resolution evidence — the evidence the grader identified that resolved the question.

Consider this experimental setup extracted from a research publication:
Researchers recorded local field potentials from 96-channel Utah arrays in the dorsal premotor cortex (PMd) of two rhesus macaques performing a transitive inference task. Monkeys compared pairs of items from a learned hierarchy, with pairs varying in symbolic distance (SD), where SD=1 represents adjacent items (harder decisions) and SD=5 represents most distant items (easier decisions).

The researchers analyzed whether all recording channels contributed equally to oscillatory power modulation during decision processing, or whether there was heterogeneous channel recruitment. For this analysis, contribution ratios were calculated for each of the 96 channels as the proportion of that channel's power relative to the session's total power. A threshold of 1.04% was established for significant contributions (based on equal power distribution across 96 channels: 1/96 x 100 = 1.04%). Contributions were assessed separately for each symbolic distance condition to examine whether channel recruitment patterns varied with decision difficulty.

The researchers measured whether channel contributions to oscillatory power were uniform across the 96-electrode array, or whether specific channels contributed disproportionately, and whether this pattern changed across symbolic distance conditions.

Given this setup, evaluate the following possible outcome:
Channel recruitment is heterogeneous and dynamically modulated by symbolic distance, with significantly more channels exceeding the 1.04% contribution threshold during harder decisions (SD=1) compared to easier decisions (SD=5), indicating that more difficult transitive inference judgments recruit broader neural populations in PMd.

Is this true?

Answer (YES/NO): NO